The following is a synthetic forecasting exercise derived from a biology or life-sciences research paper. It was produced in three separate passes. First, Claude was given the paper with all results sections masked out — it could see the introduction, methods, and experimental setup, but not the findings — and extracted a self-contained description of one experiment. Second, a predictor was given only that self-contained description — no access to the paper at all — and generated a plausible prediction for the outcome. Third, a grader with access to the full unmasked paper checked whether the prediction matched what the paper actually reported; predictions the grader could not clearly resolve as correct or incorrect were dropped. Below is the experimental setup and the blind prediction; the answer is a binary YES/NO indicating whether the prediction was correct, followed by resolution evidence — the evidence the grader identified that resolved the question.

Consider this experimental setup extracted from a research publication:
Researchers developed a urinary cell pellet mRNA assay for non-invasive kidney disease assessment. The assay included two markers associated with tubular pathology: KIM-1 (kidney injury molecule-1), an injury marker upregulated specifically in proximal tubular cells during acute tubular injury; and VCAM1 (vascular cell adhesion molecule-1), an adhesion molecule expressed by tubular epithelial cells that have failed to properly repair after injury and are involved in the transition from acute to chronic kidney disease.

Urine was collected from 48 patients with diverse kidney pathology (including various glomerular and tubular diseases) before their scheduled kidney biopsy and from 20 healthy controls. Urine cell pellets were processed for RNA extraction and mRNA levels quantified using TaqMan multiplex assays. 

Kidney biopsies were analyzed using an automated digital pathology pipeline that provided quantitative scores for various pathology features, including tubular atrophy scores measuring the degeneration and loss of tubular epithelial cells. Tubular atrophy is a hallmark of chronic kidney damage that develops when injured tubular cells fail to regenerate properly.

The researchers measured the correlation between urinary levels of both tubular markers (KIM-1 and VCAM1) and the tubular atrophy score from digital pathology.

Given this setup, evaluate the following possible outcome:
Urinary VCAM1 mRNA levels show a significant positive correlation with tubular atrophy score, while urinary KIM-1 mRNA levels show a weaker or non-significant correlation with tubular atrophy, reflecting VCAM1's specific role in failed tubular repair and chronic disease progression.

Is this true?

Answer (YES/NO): YES